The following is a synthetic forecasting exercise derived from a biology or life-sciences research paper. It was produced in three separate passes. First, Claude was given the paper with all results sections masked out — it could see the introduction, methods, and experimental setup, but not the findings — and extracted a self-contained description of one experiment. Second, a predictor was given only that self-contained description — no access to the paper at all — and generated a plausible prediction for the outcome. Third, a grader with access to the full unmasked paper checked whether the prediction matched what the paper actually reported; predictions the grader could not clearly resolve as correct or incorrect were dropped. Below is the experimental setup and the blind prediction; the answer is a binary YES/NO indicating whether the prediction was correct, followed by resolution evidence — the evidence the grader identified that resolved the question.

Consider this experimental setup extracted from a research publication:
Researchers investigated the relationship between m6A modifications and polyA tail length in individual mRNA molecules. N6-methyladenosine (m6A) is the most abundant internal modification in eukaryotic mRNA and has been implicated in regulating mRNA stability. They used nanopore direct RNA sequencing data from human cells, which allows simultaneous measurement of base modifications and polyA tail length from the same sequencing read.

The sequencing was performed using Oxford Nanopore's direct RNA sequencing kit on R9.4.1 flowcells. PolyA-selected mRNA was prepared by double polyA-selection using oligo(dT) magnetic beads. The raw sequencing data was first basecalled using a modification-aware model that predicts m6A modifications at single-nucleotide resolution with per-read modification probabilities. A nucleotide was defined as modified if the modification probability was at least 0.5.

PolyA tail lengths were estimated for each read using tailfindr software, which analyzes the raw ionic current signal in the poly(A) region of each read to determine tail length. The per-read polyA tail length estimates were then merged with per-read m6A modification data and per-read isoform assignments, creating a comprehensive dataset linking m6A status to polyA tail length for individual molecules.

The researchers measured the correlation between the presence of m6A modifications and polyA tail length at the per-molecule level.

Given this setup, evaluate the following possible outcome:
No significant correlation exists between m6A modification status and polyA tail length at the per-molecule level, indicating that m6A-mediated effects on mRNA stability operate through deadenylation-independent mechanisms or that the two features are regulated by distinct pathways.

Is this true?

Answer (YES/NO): NO